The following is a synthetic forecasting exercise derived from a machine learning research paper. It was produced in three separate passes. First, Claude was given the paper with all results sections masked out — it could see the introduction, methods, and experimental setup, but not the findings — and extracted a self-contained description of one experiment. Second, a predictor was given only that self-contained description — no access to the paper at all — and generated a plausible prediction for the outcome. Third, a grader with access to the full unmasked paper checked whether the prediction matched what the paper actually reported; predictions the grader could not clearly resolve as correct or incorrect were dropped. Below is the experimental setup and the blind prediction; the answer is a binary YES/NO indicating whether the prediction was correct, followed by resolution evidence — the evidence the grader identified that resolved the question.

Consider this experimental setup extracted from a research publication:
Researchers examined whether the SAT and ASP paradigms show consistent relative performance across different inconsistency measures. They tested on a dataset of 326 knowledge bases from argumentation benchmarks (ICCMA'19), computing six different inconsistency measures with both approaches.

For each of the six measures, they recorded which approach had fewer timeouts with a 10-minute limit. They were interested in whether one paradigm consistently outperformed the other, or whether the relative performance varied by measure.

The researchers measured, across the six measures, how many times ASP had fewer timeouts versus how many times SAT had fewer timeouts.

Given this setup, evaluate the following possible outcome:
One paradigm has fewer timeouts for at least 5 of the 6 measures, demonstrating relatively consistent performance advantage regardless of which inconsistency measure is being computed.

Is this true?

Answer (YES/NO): YES